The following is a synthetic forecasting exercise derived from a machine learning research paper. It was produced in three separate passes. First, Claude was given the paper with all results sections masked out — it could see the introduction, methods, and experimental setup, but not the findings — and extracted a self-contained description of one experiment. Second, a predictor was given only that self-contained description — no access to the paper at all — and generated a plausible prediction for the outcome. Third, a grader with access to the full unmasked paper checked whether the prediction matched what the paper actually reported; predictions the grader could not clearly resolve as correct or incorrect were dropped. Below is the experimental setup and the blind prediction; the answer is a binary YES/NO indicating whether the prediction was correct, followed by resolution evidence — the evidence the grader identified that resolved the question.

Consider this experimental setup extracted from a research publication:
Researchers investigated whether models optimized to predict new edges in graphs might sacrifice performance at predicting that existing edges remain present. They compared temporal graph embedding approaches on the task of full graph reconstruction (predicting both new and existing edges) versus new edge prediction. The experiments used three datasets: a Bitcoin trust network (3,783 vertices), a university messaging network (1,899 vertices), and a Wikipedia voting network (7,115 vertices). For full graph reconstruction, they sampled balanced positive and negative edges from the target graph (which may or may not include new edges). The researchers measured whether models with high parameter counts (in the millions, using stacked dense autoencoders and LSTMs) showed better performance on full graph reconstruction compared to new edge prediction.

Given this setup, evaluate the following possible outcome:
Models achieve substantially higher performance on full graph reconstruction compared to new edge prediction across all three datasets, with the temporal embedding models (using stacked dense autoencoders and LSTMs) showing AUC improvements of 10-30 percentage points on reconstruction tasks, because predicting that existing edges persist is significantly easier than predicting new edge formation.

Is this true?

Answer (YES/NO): NO